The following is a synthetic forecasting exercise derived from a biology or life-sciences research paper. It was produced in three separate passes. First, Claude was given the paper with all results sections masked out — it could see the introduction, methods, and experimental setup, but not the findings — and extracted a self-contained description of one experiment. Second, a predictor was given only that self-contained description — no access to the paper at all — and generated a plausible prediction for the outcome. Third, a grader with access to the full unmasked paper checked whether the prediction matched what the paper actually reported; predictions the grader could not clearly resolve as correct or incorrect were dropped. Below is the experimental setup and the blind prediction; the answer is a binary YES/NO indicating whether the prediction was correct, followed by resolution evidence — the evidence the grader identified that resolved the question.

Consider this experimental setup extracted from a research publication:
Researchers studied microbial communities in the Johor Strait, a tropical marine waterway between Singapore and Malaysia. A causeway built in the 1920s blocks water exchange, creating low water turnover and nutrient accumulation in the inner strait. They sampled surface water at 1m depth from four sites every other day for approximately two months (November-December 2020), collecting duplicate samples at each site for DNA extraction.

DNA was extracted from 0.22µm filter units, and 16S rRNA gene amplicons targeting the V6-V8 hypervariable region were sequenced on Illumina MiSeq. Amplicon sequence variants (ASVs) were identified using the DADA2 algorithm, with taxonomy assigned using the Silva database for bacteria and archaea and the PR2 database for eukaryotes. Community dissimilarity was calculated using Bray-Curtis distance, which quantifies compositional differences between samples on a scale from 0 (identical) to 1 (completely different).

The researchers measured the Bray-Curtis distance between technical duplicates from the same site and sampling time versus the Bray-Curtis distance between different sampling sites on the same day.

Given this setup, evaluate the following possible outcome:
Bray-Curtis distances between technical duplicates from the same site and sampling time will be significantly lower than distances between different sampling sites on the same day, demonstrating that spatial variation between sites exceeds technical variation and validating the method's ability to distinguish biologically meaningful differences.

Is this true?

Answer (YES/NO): YES